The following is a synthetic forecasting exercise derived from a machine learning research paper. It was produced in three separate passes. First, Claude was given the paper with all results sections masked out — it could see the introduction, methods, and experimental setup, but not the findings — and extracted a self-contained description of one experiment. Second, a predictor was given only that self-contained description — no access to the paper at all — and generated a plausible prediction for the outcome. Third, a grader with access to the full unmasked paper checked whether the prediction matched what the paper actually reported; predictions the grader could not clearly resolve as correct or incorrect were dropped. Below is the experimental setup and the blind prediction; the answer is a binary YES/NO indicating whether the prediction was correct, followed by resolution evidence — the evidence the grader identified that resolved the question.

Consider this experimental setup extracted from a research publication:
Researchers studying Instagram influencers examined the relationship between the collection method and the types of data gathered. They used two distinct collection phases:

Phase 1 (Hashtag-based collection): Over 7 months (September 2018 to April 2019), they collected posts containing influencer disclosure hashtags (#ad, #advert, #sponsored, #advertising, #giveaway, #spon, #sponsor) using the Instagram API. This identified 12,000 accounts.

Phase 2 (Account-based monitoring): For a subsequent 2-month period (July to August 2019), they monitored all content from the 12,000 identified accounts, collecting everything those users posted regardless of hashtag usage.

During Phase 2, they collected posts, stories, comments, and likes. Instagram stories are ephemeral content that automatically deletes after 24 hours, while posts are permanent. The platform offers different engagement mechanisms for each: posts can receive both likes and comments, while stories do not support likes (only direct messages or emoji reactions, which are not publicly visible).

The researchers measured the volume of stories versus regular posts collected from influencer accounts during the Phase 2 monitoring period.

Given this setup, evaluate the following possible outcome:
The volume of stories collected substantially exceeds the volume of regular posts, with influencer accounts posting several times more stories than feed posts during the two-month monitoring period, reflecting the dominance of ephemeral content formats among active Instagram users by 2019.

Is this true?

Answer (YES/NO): YES